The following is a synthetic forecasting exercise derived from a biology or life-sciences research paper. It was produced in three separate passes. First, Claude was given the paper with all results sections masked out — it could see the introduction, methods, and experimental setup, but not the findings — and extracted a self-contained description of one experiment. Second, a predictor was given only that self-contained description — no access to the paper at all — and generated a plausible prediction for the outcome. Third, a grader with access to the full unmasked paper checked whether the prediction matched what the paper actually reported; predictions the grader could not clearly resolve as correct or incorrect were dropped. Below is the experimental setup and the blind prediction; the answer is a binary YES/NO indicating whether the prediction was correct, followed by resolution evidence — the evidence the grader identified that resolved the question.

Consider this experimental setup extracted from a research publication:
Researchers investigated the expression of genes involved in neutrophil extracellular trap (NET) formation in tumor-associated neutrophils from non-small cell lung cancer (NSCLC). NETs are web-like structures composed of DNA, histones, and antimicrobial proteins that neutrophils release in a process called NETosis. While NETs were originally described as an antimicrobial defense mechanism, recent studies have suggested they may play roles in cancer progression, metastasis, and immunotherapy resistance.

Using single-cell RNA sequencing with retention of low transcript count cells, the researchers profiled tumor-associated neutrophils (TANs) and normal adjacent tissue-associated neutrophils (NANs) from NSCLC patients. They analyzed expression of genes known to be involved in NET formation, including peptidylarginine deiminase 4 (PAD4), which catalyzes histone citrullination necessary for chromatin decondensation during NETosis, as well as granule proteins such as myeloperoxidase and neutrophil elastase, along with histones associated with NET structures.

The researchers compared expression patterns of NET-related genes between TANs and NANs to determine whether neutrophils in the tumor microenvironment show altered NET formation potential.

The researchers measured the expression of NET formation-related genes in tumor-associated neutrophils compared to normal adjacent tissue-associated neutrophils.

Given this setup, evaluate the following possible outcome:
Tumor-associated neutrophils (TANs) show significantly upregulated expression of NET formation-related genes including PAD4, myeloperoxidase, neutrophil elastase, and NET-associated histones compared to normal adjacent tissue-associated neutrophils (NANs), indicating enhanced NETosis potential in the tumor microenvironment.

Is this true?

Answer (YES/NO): NO